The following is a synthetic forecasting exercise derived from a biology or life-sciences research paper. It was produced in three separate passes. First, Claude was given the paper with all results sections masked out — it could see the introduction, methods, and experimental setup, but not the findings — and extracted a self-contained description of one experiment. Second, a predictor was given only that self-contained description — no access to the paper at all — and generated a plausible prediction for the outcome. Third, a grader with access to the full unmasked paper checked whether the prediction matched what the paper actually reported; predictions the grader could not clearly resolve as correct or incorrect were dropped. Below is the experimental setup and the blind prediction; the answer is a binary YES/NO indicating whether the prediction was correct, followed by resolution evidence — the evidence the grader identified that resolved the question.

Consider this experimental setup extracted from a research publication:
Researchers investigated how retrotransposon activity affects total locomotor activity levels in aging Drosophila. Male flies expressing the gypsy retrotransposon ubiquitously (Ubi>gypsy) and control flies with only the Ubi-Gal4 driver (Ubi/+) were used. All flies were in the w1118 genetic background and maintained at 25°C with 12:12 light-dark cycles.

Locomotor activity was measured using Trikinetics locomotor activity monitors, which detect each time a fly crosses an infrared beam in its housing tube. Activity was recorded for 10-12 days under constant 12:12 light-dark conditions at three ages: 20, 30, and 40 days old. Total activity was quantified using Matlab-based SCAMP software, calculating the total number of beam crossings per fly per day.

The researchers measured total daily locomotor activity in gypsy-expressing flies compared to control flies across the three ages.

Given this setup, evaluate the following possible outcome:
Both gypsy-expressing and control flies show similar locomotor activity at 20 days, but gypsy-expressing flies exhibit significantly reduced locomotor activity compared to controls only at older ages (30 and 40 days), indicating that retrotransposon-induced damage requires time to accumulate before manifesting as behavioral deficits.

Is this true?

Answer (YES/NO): NO